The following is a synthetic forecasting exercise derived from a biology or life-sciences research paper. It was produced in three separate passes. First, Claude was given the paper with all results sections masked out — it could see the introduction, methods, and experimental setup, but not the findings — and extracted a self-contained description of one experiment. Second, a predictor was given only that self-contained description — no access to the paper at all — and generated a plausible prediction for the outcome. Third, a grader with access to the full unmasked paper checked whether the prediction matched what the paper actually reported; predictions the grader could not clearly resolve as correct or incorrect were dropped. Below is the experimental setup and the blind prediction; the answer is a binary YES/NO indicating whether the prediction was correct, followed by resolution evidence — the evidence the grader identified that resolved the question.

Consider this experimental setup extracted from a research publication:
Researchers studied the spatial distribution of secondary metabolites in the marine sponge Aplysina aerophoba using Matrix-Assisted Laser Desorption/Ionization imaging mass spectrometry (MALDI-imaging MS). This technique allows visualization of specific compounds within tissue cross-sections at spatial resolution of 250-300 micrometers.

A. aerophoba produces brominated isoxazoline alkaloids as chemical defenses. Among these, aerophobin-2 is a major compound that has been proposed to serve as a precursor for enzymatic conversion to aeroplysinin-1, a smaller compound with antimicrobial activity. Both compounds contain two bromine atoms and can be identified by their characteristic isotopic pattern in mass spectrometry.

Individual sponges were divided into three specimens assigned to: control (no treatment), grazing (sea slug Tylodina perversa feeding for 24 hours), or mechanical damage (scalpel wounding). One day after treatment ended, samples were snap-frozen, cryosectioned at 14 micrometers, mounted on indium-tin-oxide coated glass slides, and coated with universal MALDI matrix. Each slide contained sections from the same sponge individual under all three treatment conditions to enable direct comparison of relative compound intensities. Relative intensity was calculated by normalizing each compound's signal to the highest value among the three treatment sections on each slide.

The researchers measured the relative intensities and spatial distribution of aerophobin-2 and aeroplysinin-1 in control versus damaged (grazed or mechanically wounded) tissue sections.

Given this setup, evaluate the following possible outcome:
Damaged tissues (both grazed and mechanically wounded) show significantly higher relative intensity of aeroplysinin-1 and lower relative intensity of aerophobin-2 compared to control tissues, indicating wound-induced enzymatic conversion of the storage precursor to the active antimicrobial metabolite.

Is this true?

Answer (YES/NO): NO